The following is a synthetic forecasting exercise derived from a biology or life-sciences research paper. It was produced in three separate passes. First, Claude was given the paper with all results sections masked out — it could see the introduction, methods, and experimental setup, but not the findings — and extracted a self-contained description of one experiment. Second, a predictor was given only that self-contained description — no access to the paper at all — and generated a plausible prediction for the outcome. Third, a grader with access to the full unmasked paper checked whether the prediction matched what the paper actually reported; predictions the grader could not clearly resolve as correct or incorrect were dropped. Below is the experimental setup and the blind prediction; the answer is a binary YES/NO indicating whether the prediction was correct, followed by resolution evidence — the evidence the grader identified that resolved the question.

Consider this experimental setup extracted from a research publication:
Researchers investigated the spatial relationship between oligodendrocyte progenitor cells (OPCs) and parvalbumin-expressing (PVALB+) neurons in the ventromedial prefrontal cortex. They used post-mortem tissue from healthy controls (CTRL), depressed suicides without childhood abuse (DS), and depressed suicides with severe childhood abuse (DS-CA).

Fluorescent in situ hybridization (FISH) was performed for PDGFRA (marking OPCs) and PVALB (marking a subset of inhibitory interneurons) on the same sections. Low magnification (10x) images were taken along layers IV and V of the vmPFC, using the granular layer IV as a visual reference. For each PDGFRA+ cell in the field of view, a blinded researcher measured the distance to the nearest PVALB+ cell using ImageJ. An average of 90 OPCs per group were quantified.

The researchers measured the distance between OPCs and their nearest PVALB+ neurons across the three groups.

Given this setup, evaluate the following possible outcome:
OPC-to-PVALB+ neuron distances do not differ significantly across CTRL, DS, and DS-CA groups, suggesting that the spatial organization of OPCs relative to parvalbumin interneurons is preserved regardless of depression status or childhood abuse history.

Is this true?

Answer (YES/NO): NO